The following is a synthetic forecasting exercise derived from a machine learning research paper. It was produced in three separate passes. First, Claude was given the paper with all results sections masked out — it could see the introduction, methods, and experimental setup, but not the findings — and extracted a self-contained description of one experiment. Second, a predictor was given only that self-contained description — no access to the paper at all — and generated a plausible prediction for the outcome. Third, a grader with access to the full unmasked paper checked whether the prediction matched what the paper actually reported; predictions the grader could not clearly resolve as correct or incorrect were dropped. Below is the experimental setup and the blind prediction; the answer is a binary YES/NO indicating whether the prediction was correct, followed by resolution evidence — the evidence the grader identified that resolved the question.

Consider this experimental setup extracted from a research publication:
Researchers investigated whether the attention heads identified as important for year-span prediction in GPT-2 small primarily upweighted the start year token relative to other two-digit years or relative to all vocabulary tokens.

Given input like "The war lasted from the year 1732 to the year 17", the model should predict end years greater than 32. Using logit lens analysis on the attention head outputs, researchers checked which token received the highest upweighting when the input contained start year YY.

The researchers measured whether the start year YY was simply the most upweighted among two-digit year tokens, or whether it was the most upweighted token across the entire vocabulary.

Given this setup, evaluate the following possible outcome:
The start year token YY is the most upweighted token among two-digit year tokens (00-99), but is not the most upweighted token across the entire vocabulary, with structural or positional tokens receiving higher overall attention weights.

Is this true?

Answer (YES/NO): NO